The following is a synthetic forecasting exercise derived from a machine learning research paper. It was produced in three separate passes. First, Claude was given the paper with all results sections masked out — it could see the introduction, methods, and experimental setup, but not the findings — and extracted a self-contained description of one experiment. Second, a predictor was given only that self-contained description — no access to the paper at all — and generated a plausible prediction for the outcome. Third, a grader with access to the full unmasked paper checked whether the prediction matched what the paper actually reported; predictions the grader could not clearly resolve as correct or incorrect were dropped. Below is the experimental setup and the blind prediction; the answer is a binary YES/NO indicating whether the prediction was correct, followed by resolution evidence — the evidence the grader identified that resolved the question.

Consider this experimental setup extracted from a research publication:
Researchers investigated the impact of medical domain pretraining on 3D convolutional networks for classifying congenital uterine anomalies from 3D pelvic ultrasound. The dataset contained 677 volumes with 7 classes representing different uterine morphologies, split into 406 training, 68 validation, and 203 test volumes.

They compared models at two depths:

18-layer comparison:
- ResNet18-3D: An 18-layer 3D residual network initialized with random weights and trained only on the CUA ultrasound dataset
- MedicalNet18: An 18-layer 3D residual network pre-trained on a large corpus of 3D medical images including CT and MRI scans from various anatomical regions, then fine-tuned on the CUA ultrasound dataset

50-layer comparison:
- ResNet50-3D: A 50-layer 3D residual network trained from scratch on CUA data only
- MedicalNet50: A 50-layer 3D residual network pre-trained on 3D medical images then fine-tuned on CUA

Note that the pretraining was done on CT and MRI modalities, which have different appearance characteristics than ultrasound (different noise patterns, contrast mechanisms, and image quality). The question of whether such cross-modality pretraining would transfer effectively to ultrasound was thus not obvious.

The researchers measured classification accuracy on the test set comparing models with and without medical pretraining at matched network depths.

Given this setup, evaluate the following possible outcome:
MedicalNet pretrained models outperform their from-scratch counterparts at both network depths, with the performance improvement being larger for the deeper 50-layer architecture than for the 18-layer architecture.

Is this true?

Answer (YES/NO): NO